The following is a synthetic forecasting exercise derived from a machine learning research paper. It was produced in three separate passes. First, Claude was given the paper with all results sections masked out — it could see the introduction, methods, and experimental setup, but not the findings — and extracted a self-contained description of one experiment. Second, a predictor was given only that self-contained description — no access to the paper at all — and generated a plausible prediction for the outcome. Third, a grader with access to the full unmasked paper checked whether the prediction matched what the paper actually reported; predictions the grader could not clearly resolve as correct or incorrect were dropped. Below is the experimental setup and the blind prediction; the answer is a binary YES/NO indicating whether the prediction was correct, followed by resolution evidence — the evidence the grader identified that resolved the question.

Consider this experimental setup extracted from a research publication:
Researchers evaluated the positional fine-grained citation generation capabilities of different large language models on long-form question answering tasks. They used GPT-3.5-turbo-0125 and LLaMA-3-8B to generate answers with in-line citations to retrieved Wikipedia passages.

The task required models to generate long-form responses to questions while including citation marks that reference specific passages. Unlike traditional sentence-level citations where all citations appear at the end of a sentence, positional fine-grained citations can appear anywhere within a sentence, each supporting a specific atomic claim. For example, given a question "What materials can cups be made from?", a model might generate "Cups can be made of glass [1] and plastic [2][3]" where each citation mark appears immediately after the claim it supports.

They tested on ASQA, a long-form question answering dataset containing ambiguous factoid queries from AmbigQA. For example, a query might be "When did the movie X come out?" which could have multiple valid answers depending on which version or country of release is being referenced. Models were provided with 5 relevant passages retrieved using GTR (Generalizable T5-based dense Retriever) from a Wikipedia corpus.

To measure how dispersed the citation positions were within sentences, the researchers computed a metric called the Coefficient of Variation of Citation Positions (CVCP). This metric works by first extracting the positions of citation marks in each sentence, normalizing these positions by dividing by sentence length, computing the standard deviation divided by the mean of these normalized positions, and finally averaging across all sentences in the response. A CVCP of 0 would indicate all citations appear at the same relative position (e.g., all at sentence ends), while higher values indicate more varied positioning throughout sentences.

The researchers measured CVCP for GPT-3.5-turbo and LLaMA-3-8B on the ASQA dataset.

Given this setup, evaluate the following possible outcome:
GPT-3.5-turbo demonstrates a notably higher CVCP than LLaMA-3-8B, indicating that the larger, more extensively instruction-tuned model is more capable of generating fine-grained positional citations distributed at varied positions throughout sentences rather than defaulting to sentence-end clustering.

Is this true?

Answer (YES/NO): NO